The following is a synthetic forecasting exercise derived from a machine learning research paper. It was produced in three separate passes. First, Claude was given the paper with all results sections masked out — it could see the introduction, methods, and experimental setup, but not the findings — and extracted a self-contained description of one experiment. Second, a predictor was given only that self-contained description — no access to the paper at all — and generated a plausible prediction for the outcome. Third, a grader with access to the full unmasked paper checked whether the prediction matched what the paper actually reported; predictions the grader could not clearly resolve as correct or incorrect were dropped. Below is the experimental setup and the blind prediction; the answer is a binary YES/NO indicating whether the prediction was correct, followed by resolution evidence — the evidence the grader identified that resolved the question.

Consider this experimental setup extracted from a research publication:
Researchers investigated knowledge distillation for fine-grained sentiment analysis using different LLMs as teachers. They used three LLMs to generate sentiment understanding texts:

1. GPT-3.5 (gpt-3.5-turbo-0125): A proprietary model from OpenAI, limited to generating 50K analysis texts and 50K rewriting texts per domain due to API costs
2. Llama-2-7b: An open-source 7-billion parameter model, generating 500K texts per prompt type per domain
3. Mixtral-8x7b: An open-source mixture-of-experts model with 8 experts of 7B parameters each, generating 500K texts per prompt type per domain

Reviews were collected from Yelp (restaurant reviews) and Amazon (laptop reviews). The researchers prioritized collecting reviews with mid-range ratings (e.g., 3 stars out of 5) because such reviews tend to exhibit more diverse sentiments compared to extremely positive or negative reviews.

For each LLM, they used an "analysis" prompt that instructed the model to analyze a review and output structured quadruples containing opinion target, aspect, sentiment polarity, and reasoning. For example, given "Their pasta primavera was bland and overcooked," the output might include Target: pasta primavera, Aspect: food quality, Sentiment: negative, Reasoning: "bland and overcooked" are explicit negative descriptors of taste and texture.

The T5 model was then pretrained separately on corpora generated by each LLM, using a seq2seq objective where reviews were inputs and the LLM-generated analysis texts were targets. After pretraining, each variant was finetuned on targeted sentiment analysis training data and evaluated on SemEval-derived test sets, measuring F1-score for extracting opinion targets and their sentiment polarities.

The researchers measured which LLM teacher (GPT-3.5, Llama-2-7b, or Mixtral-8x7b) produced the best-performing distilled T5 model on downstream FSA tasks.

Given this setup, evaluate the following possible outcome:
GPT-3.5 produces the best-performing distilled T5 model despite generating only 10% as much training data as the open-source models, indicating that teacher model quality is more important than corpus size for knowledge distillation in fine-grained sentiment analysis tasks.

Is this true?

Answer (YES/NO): NO